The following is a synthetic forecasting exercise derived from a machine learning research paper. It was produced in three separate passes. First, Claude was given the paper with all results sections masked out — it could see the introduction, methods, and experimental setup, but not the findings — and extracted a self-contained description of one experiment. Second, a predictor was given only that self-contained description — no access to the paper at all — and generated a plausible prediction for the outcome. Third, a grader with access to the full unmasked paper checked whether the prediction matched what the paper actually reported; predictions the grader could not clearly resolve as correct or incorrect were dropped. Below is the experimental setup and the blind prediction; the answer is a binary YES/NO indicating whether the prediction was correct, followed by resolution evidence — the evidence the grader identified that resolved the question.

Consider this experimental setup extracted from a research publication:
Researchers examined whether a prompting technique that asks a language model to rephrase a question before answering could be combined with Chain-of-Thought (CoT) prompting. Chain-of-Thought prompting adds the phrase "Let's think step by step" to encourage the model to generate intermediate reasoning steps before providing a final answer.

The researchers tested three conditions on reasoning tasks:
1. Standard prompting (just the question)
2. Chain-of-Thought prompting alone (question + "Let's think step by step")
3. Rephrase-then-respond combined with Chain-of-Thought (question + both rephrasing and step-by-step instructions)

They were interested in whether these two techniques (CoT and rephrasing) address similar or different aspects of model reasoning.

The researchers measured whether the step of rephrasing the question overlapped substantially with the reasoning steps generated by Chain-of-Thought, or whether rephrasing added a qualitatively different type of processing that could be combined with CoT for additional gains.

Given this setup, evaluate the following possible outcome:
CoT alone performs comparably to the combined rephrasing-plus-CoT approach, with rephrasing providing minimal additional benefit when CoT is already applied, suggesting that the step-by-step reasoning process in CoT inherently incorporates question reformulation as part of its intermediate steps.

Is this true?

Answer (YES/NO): NO